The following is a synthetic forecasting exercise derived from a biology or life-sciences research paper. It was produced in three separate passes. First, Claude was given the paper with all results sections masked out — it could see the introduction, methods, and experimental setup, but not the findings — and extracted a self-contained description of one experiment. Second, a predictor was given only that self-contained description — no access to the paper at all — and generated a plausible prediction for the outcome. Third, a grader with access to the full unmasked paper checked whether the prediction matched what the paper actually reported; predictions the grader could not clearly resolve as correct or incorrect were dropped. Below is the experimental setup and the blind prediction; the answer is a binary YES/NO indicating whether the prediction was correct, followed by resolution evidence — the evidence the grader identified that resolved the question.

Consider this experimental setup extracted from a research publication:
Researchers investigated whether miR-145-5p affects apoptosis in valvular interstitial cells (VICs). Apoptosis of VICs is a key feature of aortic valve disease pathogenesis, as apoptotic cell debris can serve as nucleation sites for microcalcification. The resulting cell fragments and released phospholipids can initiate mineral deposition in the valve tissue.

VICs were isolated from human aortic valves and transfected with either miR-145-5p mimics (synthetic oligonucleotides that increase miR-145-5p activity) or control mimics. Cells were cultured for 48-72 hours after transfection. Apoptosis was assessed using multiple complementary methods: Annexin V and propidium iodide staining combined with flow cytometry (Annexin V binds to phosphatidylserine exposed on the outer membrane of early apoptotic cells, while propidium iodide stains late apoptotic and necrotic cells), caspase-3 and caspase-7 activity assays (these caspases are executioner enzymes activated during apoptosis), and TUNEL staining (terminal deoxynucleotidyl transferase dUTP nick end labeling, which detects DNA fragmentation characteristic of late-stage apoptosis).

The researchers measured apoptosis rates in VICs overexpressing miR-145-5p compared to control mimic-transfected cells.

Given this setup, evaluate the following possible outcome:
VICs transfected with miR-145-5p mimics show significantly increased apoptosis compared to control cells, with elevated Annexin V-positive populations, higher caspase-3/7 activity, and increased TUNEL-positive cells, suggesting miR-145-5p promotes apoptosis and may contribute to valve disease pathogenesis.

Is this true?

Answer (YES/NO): YES